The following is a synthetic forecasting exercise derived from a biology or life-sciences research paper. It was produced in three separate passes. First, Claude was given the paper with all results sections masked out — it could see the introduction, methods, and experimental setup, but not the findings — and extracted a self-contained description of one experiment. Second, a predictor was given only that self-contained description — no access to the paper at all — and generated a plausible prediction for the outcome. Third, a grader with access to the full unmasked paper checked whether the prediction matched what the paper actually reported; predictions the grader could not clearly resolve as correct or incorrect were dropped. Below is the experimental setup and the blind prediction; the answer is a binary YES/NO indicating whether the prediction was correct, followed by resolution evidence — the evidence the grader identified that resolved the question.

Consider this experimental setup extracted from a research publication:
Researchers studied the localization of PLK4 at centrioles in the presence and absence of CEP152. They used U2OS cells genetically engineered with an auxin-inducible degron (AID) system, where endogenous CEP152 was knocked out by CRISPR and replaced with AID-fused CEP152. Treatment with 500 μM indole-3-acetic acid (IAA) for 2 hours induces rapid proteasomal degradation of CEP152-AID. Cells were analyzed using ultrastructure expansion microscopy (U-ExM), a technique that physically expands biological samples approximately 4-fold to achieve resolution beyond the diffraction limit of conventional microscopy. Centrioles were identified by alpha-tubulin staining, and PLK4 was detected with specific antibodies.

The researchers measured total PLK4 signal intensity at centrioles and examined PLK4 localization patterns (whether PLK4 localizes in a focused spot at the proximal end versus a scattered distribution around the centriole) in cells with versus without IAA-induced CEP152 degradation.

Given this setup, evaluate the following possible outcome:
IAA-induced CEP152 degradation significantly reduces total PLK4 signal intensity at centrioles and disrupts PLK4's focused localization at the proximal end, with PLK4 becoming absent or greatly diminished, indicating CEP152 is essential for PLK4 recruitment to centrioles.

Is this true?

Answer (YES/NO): NO